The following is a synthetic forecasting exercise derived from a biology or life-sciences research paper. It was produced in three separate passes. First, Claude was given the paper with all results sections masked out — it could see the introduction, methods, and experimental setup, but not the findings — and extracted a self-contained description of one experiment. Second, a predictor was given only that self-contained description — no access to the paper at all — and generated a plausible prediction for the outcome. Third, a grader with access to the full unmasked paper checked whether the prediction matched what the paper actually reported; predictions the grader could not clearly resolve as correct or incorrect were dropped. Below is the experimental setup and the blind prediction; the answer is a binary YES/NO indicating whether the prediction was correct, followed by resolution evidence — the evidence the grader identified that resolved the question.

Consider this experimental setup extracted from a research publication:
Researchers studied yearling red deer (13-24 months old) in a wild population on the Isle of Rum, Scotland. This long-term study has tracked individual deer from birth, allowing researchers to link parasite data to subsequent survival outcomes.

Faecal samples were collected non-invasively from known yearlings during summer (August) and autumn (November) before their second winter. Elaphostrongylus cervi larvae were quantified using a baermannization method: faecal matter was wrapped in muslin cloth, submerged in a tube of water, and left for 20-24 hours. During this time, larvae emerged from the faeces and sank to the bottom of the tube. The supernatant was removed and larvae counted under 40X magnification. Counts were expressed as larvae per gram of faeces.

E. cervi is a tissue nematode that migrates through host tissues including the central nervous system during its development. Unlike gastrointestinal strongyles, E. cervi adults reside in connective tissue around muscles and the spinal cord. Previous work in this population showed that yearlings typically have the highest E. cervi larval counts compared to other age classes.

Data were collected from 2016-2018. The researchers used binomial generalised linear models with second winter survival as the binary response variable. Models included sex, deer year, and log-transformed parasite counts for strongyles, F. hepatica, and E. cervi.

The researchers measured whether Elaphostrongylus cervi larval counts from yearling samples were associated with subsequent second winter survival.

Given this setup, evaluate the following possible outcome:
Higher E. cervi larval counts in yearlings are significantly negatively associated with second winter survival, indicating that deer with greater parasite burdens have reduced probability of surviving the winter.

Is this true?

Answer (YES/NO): NO